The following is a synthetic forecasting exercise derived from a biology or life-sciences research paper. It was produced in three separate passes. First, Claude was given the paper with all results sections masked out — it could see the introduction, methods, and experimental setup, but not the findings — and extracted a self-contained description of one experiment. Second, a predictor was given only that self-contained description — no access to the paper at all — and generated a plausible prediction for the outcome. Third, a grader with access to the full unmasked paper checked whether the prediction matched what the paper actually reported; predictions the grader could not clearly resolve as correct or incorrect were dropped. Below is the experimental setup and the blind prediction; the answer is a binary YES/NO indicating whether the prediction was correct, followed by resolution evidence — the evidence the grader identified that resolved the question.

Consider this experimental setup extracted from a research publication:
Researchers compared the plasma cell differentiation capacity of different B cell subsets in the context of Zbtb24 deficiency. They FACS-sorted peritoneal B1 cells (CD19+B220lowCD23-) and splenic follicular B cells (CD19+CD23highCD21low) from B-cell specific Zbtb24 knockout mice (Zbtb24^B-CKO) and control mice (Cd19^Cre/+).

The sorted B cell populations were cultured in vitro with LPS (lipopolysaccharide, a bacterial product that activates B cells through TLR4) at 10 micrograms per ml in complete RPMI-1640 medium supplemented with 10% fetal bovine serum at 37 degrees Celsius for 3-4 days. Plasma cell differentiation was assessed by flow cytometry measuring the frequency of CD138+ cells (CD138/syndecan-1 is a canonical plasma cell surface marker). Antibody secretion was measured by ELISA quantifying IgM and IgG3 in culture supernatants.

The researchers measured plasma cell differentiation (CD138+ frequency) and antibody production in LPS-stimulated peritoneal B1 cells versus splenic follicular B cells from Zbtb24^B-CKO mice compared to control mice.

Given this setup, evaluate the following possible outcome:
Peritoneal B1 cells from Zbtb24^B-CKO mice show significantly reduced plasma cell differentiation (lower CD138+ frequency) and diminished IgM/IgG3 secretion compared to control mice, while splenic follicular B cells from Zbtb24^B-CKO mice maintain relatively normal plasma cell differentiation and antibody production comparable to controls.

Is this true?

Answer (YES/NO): YES